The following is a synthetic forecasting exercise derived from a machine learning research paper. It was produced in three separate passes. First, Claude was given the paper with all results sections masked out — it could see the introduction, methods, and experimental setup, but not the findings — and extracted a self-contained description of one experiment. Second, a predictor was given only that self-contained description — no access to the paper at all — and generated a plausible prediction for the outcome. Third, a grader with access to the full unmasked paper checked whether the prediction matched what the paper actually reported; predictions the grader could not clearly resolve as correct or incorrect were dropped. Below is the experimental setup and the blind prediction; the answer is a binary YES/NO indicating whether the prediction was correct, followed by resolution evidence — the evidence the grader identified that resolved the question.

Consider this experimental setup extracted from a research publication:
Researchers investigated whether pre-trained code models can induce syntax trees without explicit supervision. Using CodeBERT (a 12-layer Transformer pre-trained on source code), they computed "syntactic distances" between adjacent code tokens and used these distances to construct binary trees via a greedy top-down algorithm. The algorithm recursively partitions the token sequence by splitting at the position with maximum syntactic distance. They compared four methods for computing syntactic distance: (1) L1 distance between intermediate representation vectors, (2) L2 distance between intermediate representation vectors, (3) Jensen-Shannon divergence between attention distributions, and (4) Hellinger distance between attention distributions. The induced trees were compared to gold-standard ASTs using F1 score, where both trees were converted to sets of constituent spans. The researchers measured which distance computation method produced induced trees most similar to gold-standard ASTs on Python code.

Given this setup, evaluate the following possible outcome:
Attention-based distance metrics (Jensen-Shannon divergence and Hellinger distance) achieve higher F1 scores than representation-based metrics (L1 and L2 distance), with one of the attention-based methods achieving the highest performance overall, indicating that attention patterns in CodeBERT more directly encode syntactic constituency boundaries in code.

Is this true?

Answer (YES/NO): YES